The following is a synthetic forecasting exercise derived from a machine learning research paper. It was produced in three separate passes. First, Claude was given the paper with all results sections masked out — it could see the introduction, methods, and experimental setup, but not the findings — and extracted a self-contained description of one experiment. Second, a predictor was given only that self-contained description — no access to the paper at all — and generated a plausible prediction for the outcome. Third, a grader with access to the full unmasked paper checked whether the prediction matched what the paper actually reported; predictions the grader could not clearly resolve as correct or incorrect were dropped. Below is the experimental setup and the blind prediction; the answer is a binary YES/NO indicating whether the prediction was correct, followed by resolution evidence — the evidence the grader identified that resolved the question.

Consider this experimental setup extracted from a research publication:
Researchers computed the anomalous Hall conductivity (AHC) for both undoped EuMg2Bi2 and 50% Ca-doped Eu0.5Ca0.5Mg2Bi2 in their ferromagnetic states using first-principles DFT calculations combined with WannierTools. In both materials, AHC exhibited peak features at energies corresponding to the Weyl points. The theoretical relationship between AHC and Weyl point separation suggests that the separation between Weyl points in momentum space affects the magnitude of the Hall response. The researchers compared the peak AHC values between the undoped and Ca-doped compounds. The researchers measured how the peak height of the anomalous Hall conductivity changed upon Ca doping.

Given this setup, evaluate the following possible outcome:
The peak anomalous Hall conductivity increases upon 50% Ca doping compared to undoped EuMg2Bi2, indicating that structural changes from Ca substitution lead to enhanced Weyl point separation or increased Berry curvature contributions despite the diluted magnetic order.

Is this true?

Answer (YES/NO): NO